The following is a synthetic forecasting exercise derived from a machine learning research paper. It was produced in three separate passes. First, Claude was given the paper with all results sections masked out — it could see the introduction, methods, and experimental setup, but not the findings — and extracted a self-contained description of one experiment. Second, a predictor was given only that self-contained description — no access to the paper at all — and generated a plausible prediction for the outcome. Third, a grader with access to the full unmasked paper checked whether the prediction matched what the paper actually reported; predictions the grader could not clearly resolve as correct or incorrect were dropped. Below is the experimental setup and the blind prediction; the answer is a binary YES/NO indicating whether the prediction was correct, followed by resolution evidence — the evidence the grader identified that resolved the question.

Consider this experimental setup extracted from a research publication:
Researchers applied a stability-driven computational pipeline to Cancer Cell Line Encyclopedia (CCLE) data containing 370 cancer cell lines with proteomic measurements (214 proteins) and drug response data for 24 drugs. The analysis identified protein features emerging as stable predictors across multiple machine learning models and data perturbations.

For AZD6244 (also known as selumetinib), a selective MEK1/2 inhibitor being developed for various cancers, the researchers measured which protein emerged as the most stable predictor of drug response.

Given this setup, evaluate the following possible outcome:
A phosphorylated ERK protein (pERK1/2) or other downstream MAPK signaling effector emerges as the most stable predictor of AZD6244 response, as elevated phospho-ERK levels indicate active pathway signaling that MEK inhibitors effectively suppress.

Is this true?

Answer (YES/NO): NO